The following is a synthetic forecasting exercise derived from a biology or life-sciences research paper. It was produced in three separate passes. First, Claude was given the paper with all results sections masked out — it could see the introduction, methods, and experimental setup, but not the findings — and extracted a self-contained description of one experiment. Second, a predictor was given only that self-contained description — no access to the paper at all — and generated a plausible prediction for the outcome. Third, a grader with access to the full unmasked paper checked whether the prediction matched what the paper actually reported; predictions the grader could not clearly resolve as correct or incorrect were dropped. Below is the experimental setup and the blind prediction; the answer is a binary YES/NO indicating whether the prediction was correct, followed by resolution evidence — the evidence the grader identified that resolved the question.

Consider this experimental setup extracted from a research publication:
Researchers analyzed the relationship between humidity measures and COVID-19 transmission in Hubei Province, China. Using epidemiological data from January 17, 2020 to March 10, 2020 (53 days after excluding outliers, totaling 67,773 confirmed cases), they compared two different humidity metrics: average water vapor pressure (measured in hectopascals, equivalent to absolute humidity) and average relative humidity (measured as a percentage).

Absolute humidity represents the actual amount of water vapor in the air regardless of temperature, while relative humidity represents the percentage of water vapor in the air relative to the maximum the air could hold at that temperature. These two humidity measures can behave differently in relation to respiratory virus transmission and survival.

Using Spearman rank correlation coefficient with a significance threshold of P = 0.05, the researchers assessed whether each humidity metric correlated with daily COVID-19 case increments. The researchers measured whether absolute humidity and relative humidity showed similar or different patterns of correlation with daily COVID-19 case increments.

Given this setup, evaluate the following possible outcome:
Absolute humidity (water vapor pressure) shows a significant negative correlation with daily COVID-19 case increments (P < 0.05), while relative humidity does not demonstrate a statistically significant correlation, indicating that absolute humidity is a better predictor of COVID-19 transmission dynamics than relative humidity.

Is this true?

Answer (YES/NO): YES